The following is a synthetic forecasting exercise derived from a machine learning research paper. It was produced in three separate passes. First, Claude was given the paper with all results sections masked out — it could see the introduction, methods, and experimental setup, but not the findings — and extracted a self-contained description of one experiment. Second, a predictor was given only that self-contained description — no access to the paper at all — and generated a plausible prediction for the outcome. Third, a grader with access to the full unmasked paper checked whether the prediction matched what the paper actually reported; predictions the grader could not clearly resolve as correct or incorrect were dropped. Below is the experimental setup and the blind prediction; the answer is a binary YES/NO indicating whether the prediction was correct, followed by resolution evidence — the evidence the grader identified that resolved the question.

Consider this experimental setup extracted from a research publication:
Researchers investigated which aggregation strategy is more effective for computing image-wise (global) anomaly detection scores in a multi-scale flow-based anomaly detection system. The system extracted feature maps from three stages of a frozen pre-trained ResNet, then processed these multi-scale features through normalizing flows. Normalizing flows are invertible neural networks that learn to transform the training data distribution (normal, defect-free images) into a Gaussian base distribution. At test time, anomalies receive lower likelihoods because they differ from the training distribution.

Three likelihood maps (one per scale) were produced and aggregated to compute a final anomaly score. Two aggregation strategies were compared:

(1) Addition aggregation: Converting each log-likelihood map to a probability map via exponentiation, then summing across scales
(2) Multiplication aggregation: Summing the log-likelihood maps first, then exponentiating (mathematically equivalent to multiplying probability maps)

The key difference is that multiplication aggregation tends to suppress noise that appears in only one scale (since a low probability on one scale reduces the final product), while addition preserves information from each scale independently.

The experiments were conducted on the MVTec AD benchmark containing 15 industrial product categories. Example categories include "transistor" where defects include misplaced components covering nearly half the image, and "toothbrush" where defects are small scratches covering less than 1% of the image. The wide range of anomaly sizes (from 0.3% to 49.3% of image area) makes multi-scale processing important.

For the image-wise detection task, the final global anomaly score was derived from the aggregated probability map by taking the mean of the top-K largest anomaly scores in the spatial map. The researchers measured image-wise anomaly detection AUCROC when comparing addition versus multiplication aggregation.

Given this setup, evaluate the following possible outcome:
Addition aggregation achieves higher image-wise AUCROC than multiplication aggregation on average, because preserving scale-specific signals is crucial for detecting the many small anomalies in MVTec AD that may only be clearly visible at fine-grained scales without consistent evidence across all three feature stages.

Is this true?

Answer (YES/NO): NO